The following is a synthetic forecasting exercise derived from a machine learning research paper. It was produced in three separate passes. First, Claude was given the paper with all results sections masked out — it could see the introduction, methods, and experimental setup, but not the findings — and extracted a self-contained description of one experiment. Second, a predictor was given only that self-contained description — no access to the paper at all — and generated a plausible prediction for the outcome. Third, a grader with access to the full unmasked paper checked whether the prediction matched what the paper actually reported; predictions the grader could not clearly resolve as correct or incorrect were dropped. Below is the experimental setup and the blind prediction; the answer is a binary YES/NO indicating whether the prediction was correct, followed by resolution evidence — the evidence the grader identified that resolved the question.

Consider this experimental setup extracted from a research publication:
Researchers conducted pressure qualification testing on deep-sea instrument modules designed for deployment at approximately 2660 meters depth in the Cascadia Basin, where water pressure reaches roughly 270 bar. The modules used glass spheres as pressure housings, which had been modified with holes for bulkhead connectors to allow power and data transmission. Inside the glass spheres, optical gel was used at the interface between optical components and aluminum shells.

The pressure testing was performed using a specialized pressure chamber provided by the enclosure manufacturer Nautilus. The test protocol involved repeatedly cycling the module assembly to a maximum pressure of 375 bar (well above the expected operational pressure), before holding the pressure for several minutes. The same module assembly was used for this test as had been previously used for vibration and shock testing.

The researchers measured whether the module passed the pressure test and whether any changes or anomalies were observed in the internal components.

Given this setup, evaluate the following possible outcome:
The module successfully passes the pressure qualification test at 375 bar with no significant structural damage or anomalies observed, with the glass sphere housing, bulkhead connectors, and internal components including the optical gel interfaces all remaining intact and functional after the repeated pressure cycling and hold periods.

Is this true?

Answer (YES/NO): YES